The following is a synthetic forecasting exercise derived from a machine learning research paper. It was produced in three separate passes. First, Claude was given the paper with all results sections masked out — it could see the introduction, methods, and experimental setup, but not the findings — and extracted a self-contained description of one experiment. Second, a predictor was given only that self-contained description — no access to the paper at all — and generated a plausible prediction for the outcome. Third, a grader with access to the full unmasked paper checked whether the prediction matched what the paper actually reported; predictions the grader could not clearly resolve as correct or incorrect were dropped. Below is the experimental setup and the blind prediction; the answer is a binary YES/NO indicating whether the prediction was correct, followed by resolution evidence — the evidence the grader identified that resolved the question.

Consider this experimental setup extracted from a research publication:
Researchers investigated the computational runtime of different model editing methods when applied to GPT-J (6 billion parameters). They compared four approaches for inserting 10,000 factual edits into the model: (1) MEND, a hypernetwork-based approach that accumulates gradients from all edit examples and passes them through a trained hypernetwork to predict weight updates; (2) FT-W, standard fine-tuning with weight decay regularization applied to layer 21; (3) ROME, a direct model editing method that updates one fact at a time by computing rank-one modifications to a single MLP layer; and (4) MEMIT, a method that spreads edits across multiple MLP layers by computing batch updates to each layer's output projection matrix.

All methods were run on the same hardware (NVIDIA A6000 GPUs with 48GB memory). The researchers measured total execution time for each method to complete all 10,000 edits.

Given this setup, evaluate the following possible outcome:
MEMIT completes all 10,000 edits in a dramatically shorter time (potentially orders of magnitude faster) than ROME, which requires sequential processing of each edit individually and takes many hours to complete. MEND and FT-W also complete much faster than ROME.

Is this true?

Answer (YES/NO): NO